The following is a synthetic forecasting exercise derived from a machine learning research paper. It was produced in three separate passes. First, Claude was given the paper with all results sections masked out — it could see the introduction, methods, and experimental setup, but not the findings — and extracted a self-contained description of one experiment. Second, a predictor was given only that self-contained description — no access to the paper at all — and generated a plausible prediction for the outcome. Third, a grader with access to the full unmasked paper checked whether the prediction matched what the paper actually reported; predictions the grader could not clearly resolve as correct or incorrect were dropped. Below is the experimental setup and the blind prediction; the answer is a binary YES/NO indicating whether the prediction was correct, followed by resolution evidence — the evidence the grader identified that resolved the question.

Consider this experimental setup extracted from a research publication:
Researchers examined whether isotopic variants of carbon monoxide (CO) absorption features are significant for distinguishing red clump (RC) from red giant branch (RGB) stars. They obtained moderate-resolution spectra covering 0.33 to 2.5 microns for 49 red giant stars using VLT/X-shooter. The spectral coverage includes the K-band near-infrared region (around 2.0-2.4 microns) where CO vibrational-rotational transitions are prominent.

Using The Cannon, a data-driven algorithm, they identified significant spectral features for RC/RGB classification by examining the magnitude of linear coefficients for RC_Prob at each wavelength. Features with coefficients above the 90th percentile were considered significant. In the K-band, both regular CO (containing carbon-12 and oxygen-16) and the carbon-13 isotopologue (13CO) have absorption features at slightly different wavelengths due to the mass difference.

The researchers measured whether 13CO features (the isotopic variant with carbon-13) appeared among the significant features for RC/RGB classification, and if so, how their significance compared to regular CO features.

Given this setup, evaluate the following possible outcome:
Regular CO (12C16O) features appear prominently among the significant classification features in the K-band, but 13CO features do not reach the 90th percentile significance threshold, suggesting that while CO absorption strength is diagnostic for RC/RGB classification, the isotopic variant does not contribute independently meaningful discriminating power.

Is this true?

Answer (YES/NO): NO